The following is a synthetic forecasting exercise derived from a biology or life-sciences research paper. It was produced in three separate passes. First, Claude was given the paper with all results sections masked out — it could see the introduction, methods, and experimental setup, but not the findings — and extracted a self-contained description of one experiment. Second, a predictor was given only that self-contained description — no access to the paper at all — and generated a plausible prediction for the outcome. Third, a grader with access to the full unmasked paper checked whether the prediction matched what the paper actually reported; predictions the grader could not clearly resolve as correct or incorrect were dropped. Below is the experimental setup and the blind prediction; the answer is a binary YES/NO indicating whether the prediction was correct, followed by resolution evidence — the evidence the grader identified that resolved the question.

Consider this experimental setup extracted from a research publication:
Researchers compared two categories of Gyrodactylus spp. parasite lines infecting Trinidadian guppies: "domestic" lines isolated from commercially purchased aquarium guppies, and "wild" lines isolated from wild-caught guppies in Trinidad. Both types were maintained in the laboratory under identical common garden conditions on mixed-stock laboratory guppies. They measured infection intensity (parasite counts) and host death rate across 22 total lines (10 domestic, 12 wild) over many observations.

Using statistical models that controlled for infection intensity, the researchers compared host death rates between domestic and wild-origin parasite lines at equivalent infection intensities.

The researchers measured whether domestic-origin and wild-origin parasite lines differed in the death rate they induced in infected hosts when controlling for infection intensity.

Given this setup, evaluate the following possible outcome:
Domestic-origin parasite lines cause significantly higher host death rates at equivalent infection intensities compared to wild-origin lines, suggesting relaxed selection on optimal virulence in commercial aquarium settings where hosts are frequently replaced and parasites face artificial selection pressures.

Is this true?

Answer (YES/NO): NO